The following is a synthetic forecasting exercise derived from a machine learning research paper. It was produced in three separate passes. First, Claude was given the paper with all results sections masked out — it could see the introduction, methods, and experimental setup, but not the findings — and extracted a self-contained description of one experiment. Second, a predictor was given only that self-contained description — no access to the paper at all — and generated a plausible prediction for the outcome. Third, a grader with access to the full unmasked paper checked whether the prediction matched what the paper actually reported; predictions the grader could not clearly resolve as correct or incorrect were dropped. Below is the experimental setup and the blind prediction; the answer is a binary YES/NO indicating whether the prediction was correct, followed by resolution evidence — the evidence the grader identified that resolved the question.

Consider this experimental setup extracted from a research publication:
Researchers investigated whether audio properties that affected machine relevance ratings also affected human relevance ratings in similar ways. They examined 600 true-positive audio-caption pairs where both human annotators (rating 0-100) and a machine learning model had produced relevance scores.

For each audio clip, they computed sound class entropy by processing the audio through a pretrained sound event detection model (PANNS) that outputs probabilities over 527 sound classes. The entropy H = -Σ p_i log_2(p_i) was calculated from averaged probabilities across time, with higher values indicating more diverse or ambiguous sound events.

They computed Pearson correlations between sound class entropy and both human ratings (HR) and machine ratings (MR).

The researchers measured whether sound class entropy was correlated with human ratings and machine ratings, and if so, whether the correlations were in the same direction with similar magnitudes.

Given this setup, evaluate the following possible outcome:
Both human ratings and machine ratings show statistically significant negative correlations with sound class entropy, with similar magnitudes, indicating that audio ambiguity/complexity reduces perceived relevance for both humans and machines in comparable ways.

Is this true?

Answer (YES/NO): YES